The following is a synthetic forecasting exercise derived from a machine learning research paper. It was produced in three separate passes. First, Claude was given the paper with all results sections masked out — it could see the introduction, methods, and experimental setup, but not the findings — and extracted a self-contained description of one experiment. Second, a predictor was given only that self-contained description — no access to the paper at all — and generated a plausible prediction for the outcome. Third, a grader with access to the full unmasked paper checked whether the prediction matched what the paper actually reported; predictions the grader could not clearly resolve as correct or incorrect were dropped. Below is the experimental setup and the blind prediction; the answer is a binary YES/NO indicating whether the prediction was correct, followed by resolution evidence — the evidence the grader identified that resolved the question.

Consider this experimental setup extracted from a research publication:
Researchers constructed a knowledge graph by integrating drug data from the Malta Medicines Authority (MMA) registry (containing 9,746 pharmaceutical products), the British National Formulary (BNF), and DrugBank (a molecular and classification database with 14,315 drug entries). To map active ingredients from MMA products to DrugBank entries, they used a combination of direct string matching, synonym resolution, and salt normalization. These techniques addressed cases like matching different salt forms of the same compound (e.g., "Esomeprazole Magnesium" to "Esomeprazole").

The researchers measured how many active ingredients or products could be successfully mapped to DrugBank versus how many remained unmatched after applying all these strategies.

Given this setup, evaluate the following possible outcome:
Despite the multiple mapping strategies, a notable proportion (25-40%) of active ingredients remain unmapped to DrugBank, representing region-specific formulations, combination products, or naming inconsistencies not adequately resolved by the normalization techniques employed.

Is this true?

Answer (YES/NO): YES